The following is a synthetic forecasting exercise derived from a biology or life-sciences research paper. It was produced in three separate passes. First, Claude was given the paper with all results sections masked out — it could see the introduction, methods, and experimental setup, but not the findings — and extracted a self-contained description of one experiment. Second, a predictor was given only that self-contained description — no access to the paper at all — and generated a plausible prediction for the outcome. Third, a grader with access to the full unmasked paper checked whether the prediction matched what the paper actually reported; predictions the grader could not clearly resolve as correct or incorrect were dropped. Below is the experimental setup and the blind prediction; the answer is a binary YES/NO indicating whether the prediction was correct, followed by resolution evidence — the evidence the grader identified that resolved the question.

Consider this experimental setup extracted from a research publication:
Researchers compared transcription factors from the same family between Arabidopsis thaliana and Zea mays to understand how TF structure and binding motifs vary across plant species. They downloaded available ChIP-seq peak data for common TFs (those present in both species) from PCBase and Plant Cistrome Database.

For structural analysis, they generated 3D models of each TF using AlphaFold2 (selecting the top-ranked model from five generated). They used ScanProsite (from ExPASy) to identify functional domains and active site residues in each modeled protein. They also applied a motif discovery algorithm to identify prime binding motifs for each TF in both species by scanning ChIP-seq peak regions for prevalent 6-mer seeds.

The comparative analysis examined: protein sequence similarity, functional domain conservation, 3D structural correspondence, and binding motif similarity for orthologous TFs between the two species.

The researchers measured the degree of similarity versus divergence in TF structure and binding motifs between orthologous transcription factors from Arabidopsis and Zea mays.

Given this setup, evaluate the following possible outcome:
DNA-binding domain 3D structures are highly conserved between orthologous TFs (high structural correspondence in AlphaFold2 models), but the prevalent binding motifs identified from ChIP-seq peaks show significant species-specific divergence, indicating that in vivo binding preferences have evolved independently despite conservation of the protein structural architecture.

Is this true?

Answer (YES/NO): NO